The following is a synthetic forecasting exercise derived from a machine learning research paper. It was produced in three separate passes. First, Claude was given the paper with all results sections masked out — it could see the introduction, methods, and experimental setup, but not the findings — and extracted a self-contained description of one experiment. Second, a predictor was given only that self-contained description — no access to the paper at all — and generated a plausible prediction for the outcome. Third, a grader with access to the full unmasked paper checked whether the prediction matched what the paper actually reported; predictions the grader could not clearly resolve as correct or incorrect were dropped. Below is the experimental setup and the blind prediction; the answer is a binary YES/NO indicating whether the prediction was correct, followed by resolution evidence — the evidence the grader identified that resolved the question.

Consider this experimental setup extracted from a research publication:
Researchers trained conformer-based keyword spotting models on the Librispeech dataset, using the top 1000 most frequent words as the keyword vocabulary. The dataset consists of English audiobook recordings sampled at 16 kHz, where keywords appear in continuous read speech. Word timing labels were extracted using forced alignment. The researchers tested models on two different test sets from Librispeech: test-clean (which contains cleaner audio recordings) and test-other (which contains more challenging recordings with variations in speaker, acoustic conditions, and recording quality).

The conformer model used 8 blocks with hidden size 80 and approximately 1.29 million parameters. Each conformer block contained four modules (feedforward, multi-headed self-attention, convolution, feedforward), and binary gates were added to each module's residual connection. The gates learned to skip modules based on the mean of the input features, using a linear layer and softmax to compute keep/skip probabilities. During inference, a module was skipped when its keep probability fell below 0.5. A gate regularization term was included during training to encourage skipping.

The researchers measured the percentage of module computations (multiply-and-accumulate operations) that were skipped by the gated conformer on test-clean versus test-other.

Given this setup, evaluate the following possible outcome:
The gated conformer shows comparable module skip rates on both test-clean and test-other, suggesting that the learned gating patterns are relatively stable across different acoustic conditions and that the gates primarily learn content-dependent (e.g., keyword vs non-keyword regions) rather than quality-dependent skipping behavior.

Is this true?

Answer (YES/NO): NO